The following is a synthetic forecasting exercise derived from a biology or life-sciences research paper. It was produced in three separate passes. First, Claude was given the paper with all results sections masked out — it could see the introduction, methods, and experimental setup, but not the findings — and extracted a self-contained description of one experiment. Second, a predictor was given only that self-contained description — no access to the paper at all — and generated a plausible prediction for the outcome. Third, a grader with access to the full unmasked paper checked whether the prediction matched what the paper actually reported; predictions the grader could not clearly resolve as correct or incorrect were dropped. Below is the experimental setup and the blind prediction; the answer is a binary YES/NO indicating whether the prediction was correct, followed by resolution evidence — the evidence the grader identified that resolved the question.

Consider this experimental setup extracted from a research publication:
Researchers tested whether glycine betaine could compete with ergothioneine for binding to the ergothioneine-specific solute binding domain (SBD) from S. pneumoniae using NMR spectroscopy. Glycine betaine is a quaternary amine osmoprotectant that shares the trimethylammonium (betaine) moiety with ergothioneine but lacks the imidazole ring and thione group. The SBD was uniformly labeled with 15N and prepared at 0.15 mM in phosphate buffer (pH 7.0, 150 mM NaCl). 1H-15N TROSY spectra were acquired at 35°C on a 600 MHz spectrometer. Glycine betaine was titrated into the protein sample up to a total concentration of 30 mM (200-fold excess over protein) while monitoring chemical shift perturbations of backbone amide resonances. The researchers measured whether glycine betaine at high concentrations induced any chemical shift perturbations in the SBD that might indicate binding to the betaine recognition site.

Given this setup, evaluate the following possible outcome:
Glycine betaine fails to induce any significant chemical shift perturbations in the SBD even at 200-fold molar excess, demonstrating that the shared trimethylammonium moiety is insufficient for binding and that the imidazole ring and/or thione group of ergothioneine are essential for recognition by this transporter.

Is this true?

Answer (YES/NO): NO